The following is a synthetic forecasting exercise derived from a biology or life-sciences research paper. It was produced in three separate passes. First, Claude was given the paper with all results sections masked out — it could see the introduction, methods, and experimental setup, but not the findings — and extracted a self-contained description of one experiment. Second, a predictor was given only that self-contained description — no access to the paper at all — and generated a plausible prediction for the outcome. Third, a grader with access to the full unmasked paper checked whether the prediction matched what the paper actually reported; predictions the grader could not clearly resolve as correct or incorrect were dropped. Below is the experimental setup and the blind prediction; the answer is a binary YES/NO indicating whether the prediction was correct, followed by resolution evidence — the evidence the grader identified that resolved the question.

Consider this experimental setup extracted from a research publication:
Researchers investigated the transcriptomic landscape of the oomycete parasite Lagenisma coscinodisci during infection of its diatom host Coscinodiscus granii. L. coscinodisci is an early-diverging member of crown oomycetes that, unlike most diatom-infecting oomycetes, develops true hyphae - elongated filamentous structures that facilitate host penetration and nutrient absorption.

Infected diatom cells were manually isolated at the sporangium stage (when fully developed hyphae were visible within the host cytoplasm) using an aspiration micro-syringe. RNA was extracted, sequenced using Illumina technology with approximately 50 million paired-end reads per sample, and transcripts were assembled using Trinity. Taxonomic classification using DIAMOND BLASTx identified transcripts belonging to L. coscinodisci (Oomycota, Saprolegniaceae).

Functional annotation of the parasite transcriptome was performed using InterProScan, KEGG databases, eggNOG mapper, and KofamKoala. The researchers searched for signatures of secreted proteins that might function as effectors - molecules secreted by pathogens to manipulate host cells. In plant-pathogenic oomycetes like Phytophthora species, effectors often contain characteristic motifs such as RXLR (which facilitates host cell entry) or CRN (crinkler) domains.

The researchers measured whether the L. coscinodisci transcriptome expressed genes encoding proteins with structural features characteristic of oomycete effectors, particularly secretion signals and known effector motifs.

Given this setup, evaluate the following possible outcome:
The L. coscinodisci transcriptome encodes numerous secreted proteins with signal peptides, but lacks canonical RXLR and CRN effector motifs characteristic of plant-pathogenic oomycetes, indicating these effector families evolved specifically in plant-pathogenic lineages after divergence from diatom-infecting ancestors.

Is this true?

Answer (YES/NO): NO